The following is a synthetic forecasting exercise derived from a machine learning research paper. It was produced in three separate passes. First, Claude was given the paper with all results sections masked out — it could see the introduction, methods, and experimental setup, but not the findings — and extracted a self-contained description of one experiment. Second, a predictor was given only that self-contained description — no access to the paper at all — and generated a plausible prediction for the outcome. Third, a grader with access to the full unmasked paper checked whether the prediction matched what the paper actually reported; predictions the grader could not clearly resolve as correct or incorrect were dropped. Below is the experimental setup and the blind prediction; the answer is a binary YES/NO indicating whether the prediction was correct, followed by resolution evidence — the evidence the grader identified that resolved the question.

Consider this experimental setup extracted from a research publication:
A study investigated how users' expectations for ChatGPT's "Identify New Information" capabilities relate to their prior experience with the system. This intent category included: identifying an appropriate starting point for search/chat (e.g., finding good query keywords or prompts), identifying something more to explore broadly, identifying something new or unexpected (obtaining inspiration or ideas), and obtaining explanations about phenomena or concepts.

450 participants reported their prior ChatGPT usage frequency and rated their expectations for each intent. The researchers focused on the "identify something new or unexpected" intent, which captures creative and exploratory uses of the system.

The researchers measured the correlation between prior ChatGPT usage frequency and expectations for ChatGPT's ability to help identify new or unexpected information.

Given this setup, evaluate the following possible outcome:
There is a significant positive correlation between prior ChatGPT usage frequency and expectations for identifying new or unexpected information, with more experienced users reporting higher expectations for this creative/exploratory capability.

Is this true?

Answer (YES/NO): NO